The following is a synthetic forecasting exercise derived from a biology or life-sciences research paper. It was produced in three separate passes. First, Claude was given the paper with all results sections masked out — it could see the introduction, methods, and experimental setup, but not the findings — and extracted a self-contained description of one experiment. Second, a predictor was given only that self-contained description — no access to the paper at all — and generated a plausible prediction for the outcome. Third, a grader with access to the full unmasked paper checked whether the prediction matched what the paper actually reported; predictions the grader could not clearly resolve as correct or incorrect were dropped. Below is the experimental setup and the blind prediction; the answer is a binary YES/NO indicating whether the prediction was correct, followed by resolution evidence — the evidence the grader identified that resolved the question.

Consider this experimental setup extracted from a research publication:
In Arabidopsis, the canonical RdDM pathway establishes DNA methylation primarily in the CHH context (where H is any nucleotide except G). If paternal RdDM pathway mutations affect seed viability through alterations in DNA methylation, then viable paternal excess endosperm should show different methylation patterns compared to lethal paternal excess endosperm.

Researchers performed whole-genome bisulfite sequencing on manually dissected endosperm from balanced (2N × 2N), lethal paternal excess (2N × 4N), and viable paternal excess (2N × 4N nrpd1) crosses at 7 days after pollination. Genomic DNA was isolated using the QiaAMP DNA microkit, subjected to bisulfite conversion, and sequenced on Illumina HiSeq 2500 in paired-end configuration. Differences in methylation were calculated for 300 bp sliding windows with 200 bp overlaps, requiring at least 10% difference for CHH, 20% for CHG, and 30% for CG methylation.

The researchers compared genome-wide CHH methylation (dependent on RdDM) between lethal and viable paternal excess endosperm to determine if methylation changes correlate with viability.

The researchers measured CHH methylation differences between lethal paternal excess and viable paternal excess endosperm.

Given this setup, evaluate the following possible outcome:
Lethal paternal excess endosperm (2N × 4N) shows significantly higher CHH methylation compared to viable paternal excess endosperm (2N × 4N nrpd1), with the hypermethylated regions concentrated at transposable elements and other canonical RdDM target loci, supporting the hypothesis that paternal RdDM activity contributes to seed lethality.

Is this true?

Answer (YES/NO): NO